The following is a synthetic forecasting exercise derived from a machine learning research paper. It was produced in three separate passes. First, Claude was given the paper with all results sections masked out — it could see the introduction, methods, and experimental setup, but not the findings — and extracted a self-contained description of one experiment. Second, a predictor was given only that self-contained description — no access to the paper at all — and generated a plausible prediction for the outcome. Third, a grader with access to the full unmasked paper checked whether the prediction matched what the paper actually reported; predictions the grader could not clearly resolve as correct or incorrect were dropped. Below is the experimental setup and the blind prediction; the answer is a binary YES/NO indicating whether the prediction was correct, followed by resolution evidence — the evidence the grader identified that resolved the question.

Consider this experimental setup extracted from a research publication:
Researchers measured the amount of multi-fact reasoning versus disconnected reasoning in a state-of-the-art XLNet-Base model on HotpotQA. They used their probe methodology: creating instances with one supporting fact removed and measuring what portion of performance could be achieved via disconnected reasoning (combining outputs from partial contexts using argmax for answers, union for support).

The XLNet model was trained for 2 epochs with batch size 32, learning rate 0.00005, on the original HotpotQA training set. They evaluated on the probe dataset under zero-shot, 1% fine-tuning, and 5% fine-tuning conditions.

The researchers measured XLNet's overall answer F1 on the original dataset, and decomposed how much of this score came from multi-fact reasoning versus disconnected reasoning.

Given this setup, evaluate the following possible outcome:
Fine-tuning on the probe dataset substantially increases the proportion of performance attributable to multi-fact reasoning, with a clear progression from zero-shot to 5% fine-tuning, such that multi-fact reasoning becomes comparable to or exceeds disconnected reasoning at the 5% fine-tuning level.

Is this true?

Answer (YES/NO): NO